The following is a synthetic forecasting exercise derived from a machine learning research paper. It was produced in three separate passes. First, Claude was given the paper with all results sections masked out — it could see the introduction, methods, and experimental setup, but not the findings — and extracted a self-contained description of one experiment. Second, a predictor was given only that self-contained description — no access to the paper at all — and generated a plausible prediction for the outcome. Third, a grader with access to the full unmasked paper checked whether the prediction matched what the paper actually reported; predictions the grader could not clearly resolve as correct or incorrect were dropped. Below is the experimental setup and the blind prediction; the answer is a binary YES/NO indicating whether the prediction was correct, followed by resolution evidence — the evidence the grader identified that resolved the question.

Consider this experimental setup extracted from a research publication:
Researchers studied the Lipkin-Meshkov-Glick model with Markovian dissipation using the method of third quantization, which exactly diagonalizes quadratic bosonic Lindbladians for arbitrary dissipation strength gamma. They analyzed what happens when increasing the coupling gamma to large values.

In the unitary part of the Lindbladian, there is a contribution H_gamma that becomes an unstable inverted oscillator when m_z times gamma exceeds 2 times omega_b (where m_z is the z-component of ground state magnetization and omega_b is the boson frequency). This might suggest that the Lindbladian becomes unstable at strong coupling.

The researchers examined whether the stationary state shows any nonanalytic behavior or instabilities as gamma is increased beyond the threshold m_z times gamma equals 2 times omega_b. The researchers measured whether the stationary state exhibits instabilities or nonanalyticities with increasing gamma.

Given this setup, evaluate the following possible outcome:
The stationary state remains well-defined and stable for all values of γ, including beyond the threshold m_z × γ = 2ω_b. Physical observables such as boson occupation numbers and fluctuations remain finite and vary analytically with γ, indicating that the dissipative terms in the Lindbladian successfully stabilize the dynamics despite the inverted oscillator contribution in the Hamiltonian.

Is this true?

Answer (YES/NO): YES